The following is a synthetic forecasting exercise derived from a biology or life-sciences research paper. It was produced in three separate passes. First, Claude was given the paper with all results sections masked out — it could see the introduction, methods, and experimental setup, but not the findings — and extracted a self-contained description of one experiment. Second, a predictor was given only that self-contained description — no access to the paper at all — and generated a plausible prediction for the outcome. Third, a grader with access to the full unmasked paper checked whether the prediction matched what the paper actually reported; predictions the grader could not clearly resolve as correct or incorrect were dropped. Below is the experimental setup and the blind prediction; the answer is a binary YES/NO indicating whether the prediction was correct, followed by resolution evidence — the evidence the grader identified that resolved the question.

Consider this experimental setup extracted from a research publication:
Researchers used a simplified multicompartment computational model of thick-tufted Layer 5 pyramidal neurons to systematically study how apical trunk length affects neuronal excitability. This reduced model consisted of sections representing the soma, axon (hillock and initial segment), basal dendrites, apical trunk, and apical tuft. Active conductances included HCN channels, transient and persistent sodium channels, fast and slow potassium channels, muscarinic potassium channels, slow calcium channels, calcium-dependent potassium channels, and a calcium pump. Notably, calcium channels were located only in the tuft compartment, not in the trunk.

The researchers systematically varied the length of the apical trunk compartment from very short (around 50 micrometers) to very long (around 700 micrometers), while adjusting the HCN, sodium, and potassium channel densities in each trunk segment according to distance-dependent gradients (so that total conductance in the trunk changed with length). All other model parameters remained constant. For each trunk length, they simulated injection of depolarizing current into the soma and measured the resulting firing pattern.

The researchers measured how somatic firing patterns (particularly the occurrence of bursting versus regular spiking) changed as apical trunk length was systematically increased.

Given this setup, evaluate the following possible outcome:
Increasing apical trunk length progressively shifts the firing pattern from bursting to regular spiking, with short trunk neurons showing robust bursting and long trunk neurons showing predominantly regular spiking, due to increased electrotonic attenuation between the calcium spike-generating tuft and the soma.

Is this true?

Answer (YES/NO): NO